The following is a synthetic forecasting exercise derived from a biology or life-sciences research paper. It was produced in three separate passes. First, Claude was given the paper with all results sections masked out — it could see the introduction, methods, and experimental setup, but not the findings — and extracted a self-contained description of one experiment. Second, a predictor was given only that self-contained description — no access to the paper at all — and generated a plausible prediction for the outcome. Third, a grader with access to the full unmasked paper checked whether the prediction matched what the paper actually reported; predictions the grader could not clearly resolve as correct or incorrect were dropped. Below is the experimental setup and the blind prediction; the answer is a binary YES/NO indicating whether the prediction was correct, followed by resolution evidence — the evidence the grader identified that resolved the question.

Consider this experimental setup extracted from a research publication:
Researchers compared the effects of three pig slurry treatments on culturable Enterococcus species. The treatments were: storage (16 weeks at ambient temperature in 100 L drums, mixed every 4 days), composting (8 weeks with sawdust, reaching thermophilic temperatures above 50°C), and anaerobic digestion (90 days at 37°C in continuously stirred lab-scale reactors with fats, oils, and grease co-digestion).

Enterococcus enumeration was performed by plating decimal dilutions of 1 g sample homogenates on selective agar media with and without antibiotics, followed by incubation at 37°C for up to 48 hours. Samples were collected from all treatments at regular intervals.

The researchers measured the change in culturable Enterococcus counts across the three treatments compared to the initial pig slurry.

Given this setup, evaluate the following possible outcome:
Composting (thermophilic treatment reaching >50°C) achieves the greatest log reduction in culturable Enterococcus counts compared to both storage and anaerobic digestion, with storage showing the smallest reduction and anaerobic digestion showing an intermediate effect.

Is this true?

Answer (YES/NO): NO